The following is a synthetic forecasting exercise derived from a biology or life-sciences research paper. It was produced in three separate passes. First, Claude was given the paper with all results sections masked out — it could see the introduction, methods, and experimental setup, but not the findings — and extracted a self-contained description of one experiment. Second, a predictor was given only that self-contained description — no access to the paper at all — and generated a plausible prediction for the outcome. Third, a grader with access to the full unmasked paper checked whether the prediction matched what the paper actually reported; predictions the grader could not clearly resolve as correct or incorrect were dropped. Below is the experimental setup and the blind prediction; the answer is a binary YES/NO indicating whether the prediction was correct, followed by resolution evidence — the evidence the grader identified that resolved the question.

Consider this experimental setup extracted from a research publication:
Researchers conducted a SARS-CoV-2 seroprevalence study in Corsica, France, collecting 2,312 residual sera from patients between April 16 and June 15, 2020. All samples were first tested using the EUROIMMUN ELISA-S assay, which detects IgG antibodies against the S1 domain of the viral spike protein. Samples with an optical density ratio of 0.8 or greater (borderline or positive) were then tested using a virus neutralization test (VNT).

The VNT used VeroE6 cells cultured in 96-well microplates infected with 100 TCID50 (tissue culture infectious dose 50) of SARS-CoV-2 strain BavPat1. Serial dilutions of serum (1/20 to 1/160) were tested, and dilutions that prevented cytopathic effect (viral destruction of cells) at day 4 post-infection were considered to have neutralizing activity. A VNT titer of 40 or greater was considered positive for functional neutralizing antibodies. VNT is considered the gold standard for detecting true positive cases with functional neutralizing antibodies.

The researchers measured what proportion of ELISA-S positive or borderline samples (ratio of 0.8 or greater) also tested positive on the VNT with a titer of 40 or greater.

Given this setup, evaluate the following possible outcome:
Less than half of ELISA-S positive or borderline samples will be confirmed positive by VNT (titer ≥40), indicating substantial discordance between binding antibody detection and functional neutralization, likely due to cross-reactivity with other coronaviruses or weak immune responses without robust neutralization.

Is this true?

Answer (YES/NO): YES